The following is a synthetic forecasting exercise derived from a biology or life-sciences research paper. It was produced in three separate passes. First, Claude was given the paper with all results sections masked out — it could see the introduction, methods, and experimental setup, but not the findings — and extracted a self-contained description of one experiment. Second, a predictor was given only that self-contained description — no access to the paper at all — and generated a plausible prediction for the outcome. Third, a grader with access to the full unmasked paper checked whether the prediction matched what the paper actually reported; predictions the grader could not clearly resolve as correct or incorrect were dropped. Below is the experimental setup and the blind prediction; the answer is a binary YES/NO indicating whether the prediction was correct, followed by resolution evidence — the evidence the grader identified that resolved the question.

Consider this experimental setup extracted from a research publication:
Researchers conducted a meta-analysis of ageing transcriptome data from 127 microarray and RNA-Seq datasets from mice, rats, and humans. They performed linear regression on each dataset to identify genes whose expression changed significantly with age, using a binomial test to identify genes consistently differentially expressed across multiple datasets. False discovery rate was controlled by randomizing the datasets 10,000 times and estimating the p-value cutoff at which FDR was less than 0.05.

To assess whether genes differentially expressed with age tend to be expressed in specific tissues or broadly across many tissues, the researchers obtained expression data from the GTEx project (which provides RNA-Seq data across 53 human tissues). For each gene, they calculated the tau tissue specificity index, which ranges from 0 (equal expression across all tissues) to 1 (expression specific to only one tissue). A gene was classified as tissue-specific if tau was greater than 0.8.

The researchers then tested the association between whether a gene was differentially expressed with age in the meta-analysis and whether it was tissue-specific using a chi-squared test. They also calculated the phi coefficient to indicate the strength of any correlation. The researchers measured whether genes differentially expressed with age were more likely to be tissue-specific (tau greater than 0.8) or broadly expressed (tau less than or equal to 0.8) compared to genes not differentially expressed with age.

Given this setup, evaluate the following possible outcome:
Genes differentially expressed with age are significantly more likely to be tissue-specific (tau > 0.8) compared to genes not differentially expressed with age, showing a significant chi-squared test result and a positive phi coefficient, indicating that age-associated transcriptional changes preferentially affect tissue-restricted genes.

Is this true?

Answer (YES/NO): NO